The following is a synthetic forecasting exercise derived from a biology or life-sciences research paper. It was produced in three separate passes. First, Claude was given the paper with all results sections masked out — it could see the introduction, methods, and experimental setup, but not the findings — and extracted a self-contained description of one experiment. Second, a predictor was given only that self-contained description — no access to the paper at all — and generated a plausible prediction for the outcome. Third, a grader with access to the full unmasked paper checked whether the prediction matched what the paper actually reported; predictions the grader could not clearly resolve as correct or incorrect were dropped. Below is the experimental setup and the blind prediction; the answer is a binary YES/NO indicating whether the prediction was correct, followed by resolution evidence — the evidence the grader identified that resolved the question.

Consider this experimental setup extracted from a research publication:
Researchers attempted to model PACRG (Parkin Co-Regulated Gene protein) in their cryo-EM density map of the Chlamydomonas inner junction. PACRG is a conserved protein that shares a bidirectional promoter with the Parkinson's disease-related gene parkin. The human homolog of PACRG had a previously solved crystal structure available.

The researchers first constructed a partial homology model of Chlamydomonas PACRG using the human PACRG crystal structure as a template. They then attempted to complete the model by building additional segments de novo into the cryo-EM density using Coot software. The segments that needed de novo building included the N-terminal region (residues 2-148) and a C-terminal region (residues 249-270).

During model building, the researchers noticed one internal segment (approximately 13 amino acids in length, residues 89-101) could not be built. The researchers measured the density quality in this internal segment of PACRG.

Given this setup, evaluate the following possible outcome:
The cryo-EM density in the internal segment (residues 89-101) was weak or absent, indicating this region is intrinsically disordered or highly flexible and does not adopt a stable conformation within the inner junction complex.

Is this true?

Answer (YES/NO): YES